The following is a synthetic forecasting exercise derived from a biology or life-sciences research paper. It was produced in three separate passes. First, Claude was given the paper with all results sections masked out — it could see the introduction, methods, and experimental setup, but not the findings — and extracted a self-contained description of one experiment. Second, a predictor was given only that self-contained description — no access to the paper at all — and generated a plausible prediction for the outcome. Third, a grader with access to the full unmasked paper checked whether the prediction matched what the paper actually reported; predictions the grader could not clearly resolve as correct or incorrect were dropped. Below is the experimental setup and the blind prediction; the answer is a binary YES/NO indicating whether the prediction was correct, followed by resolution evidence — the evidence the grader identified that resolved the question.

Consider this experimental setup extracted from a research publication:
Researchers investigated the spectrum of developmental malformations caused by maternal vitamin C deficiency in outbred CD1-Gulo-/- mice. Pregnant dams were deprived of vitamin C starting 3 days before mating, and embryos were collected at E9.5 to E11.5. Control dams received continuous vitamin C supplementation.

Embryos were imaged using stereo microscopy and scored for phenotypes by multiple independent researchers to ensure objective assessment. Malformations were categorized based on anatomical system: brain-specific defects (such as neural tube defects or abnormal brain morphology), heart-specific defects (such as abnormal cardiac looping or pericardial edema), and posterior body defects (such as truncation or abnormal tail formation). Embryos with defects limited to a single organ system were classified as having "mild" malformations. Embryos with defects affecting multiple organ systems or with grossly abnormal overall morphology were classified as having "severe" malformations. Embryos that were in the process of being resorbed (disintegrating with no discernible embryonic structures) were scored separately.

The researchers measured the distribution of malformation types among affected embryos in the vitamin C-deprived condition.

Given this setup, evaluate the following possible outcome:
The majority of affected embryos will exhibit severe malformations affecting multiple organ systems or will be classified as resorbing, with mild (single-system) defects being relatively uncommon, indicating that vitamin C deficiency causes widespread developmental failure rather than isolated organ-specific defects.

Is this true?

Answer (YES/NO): YES